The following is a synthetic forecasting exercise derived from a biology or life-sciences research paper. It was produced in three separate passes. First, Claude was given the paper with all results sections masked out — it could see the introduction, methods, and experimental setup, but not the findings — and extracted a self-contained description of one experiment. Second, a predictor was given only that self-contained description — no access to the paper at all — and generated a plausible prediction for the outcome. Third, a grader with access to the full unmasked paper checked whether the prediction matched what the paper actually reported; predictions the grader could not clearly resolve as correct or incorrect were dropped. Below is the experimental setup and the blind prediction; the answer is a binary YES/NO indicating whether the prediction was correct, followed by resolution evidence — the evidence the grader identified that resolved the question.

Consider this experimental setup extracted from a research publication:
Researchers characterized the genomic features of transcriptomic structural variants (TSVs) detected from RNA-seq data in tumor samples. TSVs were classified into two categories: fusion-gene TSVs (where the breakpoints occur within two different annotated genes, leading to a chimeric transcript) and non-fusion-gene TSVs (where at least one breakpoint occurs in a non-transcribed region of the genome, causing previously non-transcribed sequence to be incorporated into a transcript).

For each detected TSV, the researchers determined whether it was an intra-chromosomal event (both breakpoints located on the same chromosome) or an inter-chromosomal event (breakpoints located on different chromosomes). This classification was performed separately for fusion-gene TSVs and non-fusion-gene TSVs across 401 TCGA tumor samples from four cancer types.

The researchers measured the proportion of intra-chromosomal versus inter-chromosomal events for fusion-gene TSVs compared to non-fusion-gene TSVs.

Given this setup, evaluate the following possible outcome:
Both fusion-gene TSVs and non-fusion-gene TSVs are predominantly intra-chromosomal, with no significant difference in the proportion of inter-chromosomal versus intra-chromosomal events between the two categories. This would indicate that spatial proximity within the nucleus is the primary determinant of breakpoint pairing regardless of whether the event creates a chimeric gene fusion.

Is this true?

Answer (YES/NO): NO